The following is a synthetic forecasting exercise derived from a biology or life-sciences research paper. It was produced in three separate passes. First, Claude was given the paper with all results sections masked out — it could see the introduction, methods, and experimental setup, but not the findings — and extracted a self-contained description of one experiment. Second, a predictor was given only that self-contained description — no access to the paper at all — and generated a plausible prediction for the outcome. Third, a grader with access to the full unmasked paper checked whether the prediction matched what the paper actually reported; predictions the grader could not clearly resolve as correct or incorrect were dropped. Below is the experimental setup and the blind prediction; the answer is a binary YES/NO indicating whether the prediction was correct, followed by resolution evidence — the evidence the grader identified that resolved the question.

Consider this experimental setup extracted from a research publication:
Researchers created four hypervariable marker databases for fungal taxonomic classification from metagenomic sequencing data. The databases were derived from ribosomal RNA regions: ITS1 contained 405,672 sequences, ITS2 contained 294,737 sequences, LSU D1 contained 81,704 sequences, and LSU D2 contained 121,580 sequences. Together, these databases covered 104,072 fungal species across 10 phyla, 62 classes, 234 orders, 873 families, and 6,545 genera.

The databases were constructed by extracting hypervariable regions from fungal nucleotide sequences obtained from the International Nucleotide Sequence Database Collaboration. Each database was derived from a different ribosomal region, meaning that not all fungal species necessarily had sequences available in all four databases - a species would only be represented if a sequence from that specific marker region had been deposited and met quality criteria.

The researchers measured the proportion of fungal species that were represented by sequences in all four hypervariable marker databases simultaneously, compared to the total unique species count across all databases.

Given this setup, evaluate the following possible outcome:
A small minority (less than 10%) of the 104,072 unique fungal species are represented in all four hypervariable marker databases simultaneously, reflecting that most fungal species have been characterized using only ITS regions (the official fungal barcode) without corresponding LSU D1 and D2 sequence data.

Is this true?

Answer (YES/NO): NO